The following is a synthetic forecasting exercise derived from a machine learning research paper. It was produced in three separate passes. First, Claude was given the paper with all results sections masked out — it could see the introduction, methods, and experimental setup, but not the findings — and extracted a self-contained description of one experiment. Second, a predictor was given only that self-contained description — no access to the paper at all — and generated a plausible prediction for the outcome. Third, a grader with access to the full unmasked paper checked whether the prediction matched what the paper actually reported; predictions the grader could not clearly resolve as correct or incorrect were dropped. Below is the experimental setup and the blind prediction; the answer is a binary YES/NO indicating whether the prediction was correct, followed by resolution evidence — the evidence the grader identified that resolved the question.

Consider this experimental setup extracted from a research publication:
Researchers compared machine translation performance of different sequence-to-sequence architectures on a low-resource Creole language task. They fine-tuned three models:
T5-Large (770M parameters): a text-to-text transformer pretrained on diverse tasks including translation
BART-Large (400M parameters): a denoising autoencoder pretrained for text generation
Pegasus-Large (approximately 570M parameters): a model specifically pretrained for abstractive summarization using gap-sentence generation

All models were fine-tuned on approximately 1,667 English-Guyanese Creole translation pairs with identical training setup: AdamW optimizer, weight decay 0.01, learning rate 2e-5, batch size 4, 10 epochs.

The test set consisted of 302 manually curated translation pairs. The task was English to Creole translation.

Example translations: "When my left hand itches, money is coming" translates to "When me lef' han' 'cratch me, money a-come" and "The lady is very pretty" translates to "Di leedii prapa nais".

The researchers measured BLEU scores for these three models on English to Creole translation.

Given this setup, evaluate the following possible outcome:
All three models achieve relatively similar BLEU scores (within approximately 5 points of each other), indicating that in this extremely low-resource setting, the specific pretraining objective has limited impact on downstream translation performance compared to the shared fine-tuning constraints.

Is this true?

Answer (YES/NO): NO